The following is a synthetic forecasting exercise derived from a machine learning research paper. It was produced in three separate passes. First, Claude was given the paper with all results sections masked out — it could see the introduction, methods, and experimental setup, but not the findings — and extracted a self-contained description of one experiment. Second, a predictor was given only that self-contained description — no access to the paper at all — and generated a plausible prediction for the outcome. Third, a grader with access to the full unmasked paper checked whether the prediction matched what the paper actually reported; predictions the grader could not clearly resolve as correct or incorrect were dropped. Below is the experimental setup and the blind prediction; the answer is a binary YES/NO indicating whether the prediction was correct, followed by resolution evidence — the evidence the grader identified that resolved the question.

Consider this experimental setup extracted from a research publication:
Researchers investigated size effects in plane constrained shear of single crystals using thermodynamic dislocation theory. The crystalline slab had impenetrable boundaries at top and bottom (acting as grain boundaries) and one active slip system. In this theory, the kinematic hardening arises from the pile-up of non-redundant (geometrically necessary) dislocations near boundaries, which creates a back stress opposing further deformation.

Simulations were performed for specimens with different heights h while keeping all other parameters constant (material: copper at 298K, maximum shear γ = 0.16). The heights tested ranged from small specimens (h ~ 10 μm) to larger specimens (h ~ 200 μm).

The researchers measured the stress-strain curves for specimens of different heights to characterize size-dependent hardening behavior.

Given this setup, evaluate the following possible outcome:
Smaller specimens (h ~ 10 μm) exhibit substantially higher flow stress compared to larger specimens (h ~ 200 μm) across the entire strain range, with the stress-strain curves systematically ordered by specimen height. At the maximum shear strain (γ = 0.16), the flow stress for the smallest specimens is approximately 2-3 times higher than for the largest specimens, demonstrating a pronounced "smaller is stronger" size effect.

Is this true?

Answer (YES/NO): NO